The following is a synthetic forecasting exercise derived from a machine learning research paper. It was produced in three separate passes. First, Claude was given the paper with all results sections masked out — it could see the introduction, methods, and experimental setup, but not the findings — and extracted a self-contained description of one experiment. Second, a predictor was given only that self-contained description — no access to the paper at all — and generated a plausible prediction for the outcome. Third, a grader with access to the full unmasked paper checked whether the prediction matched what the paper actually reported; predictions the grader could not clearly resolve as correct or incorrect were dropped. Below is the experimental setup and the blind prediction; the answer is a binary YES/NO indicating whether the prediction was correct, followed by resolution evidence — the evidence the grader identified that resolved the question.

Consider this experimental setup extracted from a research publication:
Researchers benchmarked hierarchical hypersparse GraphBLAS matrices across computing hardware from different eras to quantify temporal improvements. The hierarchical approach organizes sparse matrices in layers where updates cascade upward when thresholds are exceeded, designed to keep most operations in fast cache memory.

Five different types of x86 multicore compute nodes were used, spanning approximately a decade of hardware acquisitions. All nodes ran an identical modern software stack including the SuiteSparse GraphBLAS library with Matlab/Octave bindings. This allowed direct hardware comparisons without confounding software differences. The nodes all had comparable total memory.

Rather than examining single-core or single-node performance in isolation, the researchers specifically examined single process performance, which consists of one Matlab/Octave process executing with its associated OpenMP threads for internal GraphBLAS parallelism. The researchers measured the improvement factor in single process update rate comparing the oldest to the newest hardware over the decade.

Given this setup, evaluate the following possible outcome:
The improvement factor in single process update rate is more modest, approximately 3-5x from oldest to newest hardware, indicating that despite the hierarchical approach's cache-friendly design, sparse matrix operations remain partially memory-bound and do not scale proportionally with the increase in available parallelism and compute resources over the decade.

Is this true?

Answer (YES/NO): YES